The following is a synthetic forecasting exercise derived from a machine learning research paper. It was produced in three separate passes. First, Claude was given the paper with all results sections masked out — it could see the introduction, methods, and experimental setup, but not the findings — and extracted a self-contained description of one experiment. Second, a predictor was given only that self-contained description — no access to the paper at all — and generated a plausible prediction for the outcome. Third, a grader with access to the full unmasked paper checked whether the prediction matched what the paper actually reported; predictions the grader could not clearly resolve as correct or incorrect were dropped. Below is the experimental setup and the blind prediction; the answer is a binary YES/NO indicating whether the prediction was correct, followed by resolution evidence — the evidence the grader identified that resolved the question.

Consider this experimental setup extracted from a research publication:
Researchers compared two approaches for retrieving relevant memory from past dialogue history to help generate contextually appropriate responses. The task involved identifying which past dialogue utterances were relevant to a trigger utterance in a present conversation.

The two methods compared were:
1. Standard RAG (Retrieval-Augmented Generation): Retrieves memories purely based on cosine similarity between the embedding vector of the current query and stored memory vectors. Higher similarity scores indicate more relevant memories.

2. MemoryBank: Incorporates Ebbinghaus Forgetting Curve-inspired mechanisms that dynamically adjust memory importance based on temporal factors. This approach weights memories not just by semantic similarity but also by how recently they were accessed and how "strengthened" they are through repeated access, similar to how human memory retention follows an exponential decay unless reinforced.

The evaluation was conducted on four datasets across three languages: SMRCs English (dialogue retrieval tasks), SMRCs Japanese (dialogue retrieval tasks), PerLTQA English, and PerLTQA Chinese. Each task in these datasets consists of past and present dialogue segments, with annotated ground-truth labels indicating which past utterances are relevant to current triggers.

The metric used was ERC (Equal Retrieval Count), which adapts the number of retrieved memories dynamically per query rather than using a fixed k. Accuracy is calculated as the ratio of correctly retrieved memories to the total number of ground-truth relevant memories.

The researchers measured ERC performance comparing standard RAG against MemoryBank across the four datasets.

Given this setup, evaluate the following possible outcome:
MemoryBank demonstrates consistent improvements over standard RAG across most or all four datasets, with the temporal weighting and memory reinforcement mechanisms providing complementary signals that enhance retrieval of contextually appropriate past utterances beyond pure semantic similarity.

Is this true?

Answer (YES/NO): NO